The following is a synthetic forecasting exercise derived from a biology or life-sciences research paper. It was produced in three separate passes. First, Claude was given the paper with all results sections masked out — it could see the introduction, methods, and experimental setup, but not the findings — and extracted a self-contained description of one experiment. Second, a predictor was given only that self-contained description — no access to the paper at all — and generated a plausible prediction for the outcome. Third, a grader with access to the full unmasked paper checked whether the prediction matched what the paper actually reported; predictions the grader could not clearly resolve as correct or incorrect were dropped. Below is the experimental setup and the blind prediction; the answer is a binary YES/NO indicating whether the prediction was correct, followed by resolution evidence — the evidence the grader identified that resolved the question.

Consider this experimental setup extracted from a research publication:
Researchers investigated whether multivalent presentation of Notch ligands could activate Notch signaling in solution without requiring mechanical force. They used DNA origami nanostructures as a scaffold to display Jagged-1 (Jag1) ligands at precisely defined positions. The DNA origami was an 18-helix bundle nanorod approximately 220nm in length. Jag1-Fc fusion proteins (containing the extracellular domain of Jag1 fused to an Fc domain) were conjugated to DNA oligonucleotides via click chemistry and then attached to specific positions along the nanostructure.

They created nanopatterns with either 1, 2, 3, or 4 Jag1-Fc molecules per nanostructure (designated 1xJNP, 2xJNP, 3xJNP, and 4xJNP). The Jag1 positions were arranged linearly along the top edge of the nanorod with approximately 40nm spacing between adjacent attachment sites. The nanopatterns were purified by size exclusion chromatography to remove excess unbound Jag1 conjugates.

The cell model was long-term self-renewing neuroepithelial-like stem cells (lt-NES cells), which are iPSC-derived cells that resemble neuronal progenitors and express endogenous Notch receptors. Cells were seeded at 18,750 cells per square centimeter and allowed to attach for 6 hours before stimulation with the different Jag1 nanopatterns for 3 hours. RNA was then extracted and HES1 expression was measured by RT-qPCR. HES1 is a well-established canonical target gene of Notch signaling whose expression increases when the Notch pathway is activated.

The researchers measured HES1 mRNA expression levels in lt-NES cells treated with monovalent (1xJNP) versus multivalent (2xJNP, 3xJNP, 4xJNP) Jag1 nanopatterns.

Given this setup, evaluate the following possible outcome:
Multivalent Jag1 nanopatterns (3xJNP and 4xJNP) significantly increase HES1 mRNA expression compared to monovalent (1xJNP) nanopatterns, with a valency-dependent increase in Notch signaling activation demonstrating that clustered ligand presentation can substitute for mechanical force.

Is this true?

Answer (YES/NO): YES